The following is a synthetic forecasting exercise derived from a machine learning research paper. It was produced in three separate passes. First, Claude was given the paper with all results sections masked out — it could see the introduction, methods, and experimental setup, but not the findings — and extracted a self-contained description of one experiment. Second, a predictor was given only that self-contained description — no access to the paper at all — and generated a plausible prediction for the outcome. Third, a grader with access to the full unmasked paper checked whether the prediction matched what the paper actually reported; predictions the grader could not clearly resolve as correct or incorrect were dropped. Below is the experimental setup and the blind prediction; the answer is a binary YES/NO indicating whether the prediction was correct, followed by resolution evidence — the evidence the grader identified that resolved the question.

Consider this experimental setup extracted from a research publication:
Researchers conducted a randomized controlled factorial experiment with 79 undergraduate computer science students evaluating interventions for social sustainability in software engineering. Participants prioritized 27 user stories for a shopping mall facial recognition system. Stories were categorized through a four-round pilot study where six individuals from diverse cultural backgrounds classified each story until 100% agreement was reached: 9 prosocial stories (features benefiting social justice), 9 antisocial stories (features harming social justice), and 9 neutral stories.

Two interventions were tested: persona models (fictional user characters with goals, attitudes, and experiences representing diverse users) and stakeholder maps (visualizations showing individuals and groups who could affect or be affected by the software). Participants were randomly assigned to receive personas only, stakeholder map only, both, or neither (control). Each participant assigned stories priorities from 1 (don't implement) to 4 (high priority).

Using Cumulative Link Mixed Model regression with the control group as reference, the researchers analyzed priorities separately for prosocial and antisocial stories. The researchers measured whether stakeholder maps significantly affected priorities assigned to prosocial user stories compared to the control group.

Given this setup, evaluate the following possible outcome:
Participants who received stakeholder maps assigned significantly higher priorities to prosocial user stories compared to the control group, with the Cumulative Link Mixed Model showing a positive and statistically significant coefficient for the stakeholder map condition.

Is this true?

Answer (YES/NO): NO